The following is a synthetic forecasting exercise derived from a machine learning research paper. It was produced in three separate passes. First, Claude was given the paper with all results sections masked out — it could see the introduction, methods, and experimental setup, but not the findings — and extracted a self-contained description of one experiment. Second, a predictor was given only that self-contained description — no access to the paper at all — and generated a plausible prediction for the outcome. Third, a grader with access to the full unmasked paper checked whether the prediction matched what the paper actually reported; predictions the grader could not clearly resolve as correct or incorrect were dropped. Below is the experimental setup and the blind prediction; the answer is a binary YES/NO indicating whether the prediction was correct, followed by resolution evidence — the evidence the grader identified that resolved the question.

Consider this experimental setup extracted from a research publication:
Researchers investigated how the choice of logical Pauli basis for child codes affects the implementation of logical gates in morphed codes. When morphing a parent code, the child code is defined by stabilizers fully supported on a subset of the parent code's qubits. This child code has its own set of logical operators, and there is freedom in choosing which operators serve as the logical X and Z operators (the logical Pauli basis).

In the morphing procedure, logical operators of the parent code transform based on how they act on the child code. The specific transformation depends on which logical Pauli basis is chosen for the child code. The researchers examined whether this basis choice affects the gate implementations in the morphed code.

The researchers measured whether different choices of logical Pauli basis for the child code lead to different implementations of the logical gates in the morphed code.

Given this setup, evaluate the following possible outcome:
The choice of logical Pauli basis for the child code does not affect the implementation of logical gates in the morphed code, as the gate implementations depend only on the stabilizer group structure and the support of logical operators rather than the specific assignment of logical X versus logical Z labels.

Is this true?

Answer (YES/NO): NO